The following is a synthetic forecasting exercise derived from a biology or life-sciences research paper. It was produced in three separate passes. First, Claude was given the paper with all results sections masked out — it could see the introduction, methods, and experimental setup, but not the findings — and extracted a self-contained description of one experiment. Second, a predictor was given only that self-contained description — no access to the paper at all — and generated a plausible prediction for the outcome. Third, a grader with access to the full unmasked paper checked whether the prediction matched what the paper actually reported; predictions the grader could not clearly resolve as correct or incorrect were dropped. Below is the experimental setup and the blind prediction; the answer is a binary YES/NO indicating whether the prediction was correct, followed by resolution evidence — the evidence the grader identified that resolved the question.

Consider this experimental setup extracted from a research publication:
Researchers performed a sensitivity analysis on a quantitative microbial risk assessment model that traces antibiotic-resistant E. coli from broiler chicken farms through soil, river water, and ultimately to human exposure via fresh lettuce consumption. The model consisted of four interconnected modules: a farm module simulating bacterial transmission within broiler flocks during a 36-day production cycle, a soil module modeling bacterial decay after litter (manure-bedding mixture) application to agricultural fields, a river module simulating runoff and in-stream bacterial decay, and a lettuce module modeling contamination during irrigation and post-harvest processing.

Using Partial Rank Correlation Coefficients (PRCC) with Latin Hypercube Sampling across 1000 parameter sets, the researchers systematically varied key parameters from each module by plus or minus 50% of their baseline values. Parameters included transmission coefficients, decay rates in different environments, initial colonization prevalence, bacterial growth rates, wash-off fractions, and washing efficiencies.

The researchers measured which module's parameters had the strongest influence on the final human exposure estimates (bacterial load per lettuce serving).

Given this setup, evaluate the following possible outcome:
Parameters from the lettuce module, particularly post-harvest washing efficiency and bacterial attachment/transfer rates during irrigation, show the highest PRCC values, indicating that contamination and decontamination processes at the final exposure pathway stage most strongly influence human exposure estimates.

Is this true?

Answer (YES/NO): NO